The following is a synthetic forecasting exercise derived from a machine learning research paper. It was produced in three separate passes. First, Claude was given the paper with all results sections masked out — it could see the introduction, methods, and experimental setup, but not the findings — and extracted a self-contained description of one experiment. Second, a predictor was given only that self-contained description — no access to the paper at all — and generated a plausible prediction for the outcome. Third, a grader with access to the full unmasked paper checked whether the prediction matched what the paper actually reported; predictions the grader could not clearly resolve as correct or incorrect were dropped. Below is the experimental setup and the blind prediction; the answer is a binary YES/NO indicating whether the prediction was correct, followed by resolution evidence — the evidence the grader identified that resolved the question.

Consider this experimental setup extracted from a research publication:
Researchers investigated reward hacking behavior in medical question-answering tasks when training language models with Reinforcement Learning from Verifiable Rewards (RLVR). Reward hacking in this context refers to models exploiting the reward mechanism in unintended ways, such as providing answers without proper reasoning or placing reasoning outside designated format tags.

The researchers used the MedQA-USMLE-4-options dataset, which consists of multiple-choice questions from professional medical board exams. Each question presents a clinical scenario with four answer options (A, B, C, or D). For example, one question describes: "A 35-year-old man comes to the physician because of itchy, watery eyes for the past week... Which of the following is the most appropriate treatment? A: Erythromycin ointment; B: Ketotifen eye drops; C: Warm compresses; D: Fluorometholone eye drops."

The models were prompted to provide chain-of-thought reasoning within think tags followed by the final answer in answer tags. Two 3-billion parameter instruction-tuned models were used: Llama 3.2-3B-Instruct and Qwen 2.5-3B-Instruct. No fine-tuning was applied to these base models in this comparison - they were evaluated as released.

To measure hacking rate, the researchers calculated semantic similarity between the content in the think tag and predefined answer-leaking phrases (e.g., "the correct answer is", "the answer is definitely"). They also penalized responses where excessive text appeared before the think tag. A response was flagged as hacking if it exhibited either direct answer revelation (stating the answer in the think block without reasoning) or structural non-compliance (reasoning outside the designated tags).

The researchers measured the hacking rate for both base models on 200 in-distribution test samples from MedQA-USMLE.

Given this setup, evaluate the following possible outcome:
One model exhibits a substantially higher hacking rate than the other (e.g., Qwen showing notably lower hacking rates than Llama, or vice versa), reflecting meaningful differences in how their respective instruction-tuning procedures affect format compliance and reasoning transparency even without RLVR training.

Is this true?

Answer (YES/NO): YES